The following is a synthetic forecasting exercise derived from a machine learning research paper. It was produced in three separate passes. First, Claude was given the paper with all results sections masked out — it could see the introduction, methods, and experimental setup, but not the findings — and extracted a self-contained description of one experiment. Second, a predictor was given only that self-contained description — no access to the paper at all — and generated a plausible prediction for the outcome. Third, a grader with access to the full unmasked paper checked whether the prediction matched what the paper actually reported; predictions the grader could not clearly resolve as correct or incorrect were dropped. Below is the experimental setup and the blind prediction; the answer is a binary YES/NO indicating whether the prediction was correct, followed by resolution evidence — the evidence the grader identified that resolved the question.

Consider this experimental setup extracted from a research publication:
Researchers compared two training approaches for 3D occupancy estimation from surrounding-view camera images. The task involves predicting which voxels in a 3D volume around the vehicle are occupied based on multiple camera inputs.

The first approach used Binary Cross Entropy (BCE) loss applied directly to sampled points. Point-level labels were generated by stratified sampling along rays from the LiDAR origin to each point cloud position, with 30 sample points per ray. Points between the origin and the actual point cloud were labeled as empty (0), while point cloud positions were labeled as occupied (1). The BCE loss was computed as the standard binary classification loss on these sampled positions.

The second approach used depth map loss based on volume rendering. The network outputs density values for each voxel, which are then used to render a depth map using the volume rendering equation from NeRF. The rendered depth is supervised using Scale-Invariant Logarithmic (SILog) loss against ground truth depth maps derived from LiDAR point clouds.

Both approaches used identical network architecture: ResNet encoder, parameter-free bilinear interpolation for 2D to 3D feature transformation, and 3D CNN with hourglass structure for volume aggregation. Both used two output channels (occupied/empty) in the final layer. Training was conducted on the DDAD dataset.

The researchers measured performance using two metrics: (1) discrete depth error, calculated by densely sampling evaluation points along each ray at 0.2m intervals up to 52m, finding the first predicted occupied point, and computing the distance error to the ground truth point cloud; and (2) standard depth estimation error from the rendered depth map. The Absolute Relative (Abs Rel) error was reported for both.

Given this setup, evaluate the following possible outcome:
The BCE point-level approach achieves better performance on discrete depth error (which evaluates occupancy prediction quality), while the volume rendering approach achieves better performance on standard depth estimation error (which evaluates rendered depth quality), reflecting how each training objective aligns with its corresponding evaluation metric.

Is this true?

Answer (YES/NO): NO